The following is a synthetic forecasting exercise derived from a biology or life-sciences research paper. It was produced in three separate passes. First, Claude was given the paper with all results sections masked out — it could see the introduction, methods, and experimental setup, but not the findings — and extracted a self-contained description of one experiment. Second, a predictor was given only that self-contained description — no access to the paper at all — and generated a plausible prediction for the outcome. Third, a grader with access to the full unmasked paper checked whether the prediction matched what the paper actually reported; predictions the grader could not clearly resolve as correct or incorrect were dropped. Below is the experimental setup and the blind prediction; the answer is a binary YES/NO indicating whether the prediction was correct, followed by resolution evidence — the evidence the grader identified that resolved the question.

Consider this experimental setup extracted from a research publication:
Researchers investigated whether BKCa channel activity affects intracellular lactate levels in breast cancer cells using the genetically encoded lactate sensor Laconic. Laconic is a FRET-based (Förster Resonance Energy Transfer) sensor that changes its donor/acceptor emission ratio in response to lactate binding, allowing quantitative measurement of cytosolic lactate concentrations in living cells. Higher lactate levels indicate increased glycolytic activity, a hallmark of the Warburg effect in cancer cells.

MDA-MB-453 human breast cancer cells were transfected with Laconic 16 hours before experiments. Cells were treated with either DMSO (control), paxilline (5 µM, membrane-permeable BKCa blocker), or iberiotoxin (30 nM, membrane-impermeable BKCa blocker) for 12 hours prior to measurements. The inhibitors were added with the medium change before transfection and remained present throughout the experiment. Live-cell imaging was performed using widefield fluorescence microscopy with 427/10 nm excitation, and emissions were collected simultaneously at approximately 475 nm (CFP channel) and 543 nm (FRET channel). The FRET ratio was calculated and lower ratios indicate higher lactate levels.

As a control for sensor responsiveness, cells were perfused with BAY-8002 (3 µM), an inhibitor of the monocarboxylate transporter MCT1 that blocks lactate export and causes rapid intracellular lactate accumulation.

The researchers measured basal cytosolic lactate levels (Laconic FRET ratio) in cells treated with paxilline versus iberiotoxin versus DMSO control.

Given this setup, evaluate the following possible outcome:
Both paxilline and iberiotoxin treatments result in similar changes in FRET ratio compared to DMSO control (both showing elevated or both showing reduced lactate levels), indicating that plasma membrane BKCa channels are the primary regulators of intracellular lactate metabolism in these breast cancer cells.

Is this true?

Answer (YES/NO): NO